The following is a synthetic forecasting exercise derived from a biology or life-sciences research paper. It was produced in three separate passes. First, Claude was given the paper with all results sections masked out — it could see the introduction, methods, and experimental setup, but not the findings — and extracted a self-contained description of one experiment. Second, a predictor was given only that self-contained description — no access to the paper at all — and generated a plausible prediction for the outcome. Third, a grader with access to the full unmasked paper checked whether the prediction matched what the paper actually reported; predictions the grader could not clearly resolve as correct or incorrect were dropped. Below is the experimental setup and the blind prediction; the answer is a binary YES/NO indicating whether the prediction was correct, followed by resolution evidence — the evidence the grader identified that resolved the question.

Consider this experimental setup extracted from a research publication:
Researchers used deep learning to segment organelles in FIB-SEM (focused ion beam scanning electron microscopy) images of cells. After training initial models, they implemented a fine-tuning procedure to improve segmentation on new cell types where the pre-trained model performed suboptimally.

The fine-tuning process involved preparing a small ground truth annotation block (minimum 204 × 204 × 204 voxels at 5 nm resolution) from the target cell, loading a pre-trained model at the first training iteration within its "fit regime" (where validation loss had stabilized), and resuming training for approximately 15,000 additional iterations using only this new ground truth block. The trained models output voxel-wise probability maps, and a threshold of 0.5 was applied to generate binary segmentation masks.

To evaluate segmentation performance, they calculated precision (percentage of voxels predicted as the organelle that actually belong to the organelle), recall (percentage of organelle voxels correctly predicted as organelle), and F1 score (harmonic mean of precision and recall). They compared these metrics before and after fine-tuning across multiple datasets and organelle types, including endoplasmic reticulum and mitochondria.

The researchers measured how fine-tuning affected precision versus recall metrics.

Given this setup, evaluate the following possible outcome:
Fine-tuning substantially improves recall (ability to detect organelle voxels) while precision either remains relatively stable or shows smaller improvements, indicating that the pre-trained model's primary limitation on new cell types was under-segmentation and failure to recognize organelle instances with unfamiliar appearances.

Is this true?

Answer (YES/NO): NO